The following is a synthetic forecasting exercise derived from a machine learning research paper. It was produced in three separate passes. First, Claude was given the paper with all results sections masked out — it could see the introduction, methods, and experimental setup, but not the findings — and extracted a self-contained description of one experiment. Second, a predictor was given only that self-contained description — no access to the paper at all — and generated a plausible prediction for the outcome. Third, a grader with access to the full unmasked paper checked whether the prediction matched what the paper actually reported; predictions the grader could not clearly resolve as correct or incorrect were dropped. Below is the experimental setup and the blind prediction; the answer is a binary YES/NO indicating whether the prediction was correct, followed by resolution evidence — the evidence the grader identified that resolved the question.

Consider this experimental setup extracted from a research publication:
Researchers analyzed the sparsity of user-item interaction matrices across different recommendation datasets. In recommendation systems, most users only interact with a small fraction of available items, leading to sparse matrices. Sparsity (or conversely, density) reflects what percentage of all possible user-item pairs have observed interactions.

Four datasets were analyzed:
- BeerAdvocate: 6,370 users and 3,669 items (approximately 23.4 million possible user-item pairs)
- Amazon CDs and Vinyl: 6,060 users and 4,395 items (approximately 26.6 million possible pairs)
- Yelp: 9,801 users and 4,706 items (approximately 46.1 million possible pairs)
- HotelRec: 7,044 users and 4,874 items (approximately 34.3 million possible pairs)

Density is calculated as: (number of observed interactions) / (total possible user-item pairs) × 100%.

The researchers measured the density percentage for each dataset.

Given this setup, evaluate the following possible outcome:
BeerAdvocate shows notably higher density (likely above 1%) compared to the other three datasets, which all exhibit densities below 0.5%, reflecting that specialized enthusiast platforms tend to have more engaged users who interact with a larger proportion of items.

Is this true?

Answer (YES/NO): NO